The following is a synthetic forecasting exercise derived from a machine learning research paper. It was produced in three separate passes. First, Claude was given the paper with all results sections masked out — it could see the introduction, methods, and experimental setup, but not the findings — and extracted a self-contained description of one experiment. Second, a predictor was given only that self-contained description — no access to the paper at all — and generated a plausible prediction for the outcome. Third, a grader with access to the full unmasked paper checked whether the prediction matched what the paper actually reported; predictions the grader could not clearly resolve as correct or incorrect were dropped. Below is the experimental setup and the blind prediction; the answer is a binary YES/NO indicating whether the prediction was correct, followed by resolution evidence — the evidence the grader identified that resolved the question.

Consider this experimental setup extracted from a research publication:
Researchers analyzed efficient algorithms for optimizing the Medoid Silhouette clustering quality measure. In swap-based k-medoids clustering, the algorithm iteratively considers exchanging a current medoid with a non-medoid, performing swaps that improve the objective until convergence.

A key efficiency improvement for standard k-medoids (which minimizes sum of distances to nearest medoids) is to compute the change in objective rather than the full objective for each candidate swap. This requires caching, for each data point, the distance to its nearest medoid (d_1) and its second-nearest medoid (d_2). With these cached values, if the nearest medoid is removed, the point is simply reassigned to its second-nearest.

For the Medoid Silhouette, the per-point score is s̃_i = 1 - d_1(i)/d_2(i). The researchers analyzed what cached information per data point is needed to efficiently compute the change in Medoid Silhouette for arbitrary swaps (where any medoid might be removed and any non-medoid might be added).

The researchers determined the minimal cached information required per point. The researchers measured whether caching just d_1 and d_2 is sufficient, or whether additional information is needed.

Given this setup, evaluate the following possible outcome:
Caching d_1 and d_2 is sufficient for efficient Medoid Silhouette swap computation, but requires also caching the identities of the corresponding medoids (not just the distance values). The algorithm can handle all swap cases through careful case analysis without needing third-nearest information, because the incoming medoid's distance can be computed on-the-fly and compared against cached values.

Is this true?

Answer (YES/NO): NO